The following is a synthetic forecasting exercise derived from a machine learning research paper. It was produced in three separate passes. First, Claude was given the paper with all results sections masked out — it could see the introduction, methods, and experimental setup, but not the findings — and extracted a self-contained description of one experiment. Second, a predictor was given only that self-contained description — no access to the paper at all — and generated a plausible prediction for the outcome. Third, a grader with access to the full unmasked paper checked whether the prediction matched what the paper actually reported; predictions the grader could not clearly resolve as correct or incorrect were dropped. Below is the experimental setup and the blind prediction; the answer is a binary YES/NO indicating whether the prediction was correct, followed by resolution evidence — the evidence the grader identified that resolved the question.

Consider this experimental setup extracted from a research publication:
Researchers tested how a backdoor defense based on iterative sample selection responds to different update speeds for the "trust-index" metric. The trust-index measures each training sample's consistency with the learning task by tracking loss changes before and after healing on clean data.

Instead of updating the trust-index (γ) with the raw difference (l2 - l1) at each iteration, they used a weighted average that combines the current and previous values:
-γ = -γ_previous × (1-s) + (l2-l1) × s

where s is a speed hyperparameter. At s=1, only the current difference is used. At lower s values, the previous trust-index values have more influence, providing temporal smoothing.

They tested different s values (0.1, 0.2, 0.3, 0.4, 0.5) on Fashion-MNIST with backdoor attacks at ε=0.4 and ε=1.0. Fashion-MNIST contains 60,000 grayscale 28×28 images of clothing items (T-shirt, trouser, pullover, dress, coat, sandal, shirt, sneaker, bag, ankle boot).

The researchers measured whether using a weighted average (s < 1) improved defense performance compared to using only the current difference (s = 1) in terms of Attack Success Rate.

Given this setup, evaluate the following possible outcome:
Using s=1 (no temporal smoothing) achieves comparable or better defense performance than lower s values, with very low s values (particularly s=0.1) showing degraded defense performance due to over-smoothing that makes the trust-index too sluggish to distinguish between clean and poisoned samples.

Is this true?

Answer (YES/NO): NO